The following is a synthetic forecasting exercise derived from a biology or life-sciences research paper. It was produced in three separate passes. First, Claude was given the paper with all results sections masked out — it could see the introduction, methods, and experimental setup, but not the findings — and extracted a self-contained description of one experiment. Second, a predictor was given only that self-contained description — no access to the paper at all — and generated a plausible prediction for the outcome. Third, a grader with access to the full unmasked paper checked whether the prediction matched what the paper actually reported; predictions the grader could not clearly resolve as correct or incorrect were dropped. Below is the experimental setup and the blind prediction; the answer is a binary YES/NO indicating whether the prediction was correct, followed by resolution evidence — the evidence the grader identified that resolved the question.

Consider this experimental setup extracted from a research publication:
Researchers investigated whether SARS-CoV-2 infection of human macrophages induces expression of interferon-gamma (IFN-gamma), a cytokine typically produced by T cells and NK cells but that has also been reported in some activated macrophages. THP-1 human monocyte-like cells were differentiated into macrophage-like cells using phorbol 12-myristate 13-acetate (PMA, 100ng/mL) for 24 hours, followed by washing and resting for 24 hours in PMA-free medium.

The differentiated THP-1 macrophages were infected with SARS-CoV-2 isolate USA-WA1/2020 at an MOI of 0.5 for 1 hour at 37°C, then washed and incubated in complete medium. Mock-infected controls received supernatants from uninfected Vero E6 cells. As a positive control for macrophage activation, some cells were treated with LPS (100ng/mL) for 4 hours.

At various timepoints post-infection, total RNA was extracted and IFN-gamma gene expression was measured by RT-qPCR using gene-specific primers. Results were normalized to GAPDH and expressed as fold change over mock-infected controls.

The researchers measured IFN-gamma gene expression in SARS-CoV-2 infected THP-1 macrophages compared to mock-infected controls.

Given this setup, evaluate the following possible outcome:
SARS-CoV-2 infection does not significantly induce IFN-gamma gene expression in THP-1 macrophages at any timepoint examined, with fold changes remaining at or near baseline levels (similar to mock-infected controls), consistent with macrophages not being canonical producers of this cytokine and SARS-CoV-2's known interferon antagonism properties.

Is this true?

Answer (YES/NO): YES